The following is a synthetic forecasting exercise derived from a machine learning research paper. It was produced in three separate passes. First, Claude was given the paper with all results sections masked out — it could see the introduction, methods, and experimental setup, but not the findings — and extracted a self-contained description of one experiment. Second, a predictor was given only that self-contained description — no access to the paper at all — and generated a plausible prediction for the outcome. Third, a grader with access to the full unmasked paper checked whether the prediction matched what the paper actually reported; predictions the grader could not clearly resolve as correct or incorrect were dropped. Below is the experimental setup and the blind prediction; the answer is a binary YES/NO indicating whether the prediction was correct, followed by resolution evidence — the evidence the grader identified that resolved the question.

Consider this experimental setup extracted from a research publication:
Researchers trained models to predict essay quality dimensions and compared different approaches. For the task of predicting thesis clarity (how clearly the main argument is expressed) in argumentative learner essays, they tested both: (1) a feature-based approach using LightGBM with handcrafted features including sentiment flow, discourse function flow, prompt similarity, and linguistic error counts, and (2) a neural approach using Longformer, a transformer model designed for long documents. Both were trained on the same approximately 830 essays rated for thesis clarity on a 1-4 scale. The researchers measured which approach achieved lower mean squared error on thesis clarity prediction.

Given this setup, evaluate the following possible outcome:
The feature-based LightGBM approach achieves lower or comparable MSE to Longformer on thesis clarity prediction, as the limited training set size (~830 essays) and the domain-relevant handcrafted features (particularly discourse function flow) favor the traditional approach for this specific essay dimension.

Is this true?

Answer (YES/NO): YES